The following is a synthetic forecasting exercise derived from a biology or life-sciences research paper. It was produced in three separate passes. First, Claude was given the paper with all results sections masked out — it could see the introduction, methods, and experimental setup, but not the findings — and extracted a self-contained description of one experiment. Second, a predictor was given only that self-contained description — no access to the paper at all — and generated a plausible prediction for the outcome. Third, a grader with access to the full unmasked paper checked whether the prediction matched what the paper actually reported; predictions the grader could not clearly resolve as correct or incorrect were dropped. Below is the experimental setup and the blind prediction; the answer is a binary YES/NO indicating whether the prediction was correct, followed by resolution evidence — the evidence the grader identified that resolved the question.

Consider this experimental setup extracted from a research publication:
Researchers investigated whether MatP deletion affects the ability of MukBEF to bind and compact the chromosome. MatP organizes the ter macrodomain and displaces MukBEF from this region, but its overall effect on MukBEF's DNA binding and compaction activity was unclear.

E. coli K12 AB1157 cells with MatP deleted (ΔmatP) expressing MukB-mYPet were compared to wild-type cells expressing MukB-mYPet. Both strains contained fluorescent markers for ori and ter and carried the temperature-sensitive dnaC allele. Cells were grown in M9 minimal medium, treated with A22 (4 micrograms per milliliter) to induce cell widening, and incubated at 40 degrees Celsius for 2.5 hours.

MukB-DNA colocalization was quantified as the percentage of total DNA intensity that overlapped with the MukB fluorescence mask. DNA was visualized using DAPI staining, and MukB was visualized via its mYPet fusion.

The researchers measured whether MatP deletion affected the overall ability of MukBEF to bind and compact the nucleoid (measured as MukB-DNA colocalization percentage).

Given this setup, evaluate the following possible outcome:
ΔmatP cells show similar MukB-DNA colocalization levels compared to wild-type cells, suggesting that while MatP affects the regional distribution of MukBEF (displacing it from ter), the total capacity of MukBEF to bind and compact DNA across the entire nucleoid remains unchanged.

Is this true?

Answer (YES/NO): NO